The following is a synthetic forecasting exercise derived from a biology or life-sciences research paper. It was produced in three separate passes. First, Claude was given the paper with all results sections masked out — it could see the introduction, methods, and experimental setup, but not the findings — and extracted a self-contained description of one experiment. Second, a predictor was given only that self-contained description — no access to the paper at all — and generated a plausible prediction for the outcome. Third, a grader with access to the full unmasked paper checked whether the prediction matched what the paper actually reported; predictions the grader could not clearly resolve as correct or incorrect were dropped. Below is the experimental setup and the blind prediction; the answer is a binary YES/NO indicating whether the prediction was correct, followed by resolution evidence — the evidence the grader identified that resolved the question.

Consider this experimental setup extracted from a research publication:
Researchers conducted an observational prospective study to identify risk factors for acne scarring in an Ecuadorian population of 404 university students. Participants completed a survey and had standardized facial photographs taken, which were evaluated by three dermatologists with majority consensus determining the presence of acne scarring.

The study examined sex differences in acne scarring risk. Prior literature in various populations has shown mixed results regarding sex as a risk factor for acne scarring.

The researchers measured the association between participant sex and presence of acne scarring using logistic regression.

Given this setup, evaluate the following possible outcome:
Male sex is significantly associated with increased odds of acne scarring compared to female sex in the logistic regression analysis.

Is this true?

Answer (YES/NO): YES